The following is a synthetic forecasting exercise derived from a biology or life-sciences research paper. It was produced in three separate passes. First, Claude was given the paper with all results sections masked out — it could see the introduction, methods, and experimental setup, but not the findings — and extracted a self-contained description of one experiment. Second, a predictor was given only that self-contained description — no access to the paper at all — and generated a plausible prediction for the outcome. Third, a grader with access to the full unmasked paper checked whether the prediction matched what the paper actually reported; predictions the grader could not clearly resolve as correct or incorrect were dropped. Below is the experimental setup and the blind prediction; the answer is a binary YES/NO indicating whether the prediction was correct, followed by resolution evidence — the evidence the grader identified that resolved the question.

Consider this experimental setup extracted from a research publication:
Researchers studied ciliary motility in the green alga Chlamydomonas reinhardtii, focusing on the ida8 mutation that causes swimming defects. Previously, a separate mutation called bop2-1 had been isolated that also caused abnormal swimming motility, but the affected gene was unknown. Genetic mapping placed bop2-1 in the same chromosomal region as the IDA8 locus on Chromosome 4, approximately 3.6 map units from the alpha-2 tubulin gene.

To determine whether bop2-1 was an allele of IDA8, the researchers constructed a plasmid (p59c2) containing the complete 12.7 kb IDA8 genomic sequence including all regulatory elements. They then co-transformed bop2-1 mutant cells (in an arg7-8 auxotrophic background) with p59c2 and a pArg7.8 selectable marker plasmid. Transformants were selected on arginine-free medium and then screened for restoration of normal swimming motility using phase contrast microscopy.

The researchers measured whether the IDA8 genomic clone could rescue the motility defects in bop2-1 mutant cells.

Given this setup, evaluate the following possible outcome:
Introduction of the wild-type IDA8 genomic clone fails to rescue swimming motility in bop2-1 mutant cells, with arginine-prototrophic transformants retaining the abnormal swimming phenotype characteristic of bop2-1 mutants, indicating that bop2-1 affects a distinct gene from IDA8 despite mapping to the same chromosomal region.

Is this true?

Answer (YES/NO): NO